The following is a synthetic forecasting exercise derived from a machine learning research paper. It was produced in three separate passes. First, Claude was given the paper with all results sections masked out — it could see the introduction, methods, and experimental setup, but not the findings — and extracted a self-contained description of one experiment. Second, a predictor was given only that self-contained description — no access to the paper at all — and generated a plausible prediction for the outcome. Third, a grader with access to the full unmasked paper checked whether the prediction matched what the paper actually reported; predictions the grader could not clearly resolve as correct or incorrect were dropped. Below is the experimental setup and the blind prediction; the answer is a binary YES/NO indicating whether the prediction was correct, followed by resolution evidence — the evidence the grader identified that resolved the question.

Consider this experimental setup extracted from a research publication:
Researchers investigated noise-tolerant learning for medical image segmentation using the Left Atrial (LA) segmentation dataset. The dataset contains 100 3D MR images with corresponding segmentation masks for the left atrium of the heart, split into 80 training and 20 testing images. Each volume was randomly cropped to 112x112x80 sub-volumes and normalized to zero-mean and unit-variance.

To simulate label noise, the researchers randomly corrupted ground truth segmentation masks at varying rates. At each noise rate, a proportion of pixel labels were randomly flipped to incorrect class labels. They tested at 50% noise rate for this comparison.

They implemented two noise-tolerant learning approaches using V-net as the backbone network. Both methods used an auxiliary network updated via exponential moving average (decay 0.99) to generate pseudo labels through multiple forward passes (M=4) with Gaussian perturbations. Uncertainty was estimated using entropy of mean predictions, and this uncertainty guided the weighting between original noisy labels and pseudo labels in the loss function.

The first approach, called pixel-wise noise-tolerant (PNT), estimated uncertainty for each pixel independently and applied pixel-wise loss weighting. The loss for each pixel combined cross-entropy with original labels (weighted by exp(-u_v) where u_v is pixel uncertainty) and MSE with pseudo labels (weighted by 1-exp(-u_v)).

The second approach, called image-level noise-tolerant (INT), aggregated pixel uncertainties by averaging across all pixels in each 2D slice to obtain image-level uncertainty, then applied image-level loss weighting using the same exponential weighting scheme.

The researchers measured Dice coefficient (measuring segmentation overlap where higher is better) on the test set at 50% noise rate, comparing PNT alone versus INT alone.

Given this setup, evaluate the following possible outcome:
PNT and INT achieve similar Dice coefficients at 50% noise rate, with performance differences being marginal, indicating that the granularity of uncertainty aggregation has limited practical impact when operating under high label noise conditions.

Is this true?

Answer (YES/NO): YES